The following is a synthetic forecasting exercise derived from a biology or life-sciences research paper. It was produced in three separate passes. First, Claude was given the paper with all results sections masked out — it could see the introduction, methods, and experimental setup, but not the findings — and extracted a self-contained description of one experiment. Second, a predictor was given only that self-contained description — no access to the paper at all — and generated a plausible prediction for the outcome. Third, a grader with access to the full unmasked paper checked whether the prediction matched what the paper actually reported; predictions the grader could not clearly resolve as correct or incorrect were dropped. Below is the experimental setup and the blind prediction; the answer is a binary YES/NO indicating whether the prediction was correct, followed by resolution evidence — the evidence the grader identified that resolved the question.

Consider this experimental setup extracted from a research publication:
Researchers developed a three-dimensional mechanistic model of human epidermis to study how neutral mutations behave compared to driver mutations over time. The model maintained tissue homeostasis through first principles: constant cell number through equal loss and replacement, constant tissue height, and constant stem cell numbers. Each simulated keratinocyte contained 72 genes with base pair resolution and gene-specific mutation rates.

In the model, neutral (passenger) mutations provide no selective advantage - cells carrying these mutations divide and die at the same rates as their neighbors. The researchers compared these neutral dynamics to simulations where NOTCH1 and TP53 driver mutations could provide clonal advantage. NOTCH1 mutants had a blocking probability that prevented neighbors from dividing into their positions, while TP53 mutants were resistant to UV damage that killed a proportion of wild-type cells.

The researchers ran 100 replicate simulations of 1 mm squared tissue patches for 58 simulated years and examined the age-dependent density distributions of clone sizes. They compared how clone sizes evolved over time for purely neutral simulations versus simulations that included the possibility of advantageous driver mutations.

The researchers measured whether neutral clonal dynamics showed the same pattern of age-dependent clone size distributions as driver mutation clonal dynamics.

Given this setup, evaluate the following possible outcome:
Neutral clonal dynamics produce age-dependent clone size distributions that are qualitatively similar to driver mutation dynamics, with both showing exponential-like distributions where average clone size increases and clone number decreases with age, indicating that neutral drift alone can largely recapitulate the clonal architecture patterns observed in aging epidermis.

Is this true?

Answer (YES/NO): YES